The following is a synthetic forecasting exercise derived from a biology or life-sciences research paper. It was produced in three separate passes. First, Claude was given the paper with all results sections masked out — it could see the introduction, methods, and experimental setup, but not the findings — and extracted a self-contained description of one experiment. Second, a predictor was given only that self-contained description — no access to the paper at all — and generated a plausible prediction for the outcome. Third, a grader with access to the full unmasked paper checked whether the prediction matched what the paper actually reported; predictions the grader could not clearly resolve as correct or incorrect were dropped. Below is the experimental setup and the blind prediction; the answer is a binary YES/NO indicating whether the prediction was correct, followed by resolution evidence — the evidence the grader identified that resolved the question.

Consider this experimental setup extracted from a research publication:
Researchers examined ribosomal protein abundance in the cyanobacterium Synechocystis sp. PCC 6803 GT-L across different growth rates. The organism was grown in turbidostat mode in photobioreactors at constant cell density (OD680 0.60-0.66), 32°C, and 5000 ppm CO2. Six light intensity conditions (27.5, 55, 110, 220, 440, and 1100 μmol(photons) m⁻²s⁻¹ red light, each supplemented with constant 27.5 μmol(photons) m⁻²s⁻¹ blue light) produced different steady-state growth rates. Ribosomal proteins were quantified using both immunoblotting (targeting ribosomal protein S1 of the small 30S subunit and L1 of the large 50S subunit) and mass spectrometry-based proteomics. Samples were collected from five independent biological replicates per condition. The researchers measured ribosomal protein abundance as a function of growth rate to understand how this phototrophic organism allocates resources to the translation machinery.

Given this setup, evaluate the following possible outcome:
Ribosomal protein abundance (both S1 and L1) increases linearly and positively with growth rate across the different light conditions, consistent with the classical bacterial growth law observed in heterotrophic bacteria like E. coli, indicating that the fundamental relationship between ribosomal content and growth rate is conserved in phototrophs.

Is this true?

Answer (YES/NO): NO